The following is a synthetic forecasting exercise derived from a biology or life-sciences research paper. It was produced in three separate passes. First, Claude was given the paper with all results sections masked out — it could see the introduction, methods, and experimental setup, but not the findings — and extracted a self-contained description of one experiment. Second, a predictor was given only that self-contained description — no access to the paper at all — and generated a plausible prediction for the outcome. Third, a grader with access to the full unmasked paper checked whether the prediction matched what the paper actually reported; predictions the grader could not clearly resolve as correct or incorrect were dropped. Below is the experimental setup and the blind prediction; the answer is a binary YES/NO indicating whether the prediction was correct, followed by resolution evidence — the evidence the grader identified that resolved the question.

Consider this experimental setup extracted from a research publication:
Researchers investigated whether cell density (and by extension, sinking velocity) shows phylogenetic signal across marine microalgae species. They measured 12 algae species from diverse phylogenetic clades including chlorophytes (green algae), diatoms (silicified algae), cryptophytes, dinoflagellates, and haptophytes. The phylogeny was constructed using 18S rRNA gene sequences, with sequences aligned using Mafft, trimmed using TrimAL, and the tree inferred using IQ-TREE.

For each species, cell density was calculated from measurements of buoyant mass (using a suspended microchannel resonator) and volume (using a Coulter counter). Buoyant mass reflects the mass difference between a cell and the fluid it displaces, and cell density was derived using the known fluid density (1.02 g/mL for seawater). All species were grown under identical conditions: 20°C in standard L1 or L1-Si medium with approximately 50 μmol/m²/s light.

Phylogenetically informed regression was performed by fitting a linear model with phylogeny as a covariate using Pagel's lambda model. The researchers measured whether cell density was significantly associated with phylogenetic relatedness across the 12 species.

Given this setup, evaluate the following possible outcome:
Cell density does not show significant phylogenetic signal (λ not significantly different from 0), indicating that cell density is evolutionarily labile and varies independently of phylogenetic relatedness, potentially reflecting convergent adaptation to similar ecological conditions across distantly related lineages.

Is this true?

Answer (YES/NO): YES